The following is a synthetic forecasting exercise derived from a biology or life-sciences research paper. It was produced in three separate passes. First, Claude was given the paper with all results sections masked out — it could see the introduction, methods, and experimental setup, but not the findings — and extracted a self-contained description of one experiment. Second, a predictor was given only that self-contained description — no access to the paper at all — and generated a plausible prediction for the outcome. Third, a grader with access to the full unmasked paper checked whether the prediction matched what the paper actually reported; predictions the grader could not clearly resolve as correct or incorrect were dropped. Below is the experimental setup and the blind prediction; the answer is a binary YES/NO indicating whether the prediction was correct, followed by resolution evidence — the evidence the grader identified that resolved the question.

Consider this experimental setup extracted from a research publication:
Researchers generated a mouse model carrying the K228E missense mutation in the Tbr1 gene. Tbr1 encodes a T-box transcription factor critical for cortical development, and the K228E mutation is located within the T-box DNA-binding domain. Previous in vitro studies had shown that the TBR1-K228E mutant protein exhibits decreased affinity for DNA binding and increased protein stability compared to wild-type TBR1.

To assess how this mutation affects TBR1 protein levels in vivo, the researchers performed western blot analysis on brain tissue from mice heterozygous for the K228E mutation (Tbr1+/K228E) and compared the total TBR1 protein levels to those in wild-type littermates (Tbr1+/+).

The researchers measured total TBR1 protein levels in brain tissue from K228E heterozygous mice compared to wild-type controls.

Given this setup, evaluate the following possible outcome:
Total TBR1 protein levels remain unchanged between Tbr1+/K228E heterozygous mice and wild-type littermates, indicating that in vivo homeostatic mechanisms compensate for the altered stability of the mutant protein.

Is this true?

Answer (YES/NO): NO